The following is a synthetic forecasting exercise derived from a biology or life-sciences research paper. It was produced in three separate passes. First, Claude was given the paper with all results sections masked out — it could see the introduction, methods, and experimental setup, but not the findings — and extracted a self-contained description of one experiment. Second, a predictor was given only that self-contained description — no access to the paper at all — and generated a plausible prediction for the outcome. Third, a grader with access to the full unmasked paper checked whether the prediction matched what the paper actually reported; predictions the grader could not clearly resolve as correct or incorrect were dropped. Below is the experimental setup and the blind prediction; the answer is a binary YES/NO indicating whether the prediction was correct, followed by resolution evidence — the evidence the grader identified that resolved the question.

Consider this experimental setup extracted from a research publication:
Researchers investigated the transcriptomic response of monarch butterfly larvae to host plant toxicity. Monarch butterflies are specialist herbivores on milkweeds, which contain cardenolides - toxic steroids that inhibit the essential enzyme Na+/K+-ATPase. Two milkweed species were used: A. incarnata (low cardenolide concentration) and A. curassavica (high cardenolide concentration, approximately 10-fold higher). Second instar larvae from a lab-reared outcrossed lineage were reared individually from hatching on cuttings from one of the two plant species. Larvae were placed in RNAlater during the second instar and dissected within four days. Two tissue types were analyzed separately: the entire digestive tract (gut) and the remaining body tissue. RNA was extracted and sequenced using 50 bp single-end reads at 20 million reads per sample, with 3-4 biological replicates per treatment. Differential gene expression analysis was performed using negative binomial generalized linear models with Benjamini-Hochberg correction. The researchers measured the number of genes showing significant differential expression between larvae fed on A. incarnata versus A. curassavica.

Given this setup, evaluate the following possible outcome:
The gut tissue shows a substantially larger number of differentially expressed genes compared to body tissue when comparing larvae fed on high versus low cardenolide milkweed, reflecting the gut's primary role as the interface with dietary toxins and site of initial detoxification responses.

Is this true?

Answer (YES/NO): YES